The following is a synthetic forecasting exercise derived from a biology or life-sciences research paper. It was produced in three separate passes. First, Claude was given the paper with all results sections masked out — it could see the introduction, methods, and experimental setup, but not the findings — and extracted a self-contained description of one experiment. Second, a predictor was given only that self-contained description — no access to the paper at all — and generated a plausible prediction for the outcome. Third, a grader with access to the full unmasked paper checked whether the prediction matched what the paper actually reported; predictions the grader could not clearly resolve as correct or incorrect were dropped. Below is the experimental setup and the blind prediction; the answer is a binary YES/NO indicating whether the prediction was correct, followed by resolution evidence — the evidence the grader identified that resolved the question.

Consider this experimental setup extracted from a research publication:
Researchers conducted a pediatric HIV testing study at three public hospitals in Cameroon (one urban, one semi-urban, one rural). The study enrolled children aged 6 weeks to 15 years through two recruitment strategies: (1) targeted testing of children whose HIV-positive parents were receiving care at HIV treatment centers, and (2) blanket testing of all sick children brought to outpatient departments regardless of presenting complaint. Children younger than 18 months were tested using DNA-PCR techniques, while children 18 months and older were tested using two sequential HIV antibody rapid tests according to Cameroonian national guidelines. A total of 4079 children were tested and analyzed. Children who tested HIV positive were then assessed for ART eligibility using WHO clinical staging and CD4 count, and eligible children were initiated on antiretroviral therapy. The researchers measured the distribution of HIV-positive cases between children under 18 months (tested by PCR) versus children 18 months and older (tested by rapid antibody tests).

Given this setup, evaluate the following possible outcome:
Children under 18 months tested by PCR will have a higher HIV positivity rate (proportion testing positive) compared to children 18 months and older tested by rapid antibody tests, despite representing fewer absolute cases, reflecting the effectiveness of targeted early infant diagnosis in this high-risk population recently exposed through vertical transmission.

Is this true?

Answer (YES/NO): NO